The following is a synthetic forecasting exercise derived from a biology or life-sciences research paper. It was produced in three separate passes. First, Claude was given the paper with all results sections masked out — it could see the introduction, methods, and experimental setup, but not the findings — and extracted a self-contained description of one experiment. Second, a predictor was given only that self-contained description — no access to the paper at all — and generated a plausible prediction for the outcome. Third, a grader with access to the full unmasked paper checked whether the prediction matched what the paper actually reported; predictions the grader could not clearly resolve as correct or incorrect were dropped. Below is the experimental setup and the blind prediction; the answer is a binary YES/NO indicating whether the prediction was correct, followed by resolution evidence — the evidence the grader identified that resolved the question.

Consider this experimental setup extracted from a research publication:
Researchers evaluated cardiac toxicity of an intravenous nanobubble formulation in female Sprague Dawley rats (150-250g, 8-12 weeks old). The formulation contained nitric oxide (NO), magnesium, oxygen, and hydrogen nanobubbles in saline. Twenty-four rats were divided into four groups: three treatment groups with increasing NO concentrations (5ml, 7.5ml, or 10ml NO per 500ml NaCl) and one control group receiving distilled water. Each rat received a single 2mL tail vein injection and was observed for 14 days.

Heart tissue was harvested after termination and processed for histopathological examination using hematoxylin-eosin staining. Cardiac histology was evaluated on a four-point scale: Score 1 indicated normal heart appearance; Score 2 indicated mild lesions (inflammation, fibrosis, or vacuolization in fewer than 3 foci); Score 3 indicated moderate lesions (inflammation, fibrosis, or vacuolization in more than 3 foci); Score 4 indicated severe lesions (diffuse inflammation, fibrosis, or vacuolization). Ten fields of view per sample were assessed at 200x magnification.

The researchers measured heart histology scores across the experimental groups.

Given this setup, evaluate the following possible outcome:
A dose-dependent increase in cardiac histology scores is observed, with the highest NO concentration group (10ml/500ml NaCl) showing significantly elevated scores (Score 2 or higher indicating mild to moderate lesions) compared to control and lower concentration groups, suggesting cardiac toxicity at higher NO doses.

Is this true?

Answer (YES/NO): NO